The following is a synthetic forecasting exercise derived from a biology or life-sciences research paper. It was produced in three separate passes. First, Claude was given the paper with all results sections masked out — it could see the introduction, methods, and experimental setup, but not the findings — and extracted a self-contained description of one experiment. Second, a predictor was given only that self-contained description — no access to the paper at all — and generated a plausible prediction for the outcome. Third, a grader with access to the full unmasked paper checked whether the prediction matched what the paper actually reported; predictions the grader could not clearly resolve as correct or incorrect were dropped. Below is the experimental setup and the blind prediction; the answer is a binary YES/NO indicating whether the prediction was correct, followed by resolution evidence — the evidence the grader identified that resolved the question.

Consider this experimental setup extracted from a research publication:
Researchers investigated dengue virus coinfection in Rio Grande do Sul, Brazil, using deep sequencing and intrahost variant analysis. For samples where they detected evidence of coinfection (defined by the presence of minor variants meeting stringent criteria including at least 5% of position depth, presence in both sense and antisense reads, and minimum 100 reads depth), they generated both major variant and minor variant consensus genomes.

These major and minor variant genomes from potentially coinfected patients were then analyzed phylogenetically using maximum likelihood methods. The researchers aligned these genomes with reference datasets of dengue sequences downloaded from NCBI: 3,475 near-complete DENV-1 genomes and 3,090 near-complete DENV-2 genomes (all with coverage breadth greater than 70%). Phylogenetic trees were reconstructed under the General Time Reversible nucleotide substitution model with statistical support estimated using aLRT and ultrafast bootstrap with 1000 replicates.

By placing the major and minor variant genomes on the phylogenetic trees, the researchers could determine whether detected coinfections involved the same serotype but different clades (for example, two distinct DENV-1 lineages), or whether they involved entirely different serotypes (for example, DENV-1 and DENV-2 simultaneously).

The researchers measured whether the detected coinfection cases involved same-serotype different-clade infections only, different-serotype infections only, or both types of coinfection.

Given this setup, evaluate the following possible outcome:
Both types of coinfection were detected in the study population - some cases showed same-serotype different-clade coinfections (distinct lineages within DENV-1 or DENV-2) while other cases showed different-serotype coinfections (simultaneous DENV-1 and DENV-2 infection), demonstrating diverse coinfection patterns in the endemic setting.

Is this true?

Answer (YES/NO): YES